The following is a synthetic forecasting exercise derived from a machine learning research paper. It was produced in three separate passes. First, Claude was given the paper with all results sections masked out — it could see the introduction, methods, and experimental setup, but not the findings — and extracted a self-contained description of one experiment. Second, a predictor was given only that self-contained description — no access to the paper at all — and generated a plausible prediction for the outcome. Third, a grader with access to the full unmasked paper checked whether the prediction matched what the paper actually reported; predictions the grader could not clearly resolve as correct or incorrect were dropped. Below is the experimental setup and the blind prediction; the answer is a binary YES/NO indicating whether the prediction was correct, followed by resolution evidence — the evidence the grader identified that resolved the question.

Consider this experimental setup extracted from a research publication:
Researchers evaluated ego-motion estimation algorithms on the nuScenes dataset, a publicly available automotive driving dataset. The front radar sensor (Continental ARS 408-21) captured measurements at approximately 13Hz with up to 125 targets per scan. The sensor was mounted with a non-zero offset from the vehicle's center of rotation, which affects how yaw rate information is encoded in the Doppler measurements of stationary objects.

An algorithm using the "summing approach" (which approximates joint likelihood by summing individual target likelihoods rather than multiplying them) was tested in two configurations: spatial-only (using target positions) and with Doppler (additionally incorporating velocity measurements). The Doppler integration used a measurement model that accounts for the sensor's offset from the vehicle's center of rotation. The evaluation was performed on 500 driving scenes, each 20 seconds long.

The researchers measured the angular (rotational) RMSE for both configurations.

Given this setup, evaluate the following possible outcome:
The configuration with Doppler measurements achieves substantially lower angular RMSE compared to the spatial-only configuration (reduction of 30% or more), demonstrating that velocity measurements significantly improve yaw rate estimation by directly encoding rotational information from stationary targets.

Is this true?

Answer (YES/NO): NO